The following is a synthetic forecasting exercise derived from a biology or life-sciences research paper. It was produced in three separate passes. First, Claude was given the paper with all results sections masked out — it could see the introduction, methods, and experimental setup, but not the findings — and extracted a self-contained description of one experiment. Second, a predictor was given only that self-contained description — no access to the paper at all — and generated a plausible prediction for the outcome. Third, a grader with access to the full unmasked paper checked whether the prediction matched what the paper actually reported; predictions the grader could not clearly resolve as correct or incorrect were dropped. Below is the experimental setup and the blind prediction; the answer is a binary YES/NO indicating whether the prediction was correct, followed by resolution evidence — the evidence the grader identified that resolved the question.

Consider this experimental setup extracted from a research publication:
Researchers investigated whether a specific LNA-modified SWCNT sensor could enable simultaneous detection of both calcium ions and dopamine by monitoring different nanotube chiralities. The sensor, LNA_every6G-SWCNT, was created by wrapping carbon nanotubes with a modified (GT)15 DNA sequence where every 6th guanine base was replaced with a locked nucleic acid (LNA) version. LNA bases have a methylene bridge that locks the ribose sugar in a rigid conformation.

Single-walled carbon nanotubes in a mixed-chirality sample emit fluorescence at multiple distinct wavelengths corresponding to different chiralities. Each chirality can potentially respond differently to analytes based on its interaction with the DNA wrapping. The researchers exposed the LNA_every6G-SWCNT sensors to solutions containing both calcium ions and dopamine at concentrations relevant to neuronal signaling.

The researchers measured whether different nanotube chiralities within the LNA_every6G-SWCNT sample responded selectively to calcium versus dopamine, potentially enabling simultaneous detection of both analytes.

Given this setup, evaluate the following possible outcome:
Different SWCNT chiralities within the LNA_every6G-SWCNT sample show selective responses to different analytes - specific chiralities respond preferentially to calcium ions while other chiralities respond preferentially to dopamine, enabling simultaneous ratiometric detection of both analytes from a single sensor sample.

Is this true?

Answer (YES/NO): YES